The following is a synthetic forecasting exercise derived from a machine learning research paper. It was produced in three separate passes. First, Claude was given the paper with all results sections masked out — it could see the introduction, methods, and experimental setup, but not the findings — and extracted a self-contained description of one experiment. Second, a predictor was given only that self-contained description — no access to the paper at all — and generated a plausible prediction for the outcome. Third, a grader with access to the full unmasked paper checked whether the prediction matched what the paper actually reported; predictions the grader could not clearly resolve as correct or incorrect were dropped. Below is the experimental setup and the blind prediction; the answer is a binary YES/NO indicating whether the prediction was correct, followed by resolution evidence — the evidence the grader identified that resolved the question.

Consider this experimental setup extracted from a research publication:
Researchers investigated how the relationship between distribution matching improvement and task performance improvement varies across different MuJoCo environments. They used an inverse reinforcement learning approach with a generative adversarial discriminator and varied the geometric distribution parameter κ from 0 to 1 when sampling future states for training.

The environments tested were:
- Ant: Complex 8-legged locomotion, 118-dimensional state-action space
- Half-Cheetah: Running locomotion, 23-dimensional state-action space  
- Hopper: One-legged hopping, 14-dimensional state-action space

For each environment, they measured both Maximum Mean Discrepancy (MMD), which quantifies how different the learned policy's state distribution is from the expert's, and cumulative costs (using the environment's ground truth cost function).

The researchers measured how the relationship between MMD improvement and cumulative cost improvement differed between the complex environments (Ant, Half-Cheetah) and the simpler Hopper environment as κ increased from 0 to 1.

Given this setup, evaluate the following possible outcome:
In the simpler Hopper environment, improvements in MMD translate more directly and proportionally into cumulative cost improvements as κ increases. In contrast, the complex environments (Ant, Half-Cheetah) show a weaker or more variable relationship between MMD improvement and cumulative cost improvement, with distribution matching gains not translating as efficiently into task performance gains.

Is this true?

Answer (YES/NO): NO